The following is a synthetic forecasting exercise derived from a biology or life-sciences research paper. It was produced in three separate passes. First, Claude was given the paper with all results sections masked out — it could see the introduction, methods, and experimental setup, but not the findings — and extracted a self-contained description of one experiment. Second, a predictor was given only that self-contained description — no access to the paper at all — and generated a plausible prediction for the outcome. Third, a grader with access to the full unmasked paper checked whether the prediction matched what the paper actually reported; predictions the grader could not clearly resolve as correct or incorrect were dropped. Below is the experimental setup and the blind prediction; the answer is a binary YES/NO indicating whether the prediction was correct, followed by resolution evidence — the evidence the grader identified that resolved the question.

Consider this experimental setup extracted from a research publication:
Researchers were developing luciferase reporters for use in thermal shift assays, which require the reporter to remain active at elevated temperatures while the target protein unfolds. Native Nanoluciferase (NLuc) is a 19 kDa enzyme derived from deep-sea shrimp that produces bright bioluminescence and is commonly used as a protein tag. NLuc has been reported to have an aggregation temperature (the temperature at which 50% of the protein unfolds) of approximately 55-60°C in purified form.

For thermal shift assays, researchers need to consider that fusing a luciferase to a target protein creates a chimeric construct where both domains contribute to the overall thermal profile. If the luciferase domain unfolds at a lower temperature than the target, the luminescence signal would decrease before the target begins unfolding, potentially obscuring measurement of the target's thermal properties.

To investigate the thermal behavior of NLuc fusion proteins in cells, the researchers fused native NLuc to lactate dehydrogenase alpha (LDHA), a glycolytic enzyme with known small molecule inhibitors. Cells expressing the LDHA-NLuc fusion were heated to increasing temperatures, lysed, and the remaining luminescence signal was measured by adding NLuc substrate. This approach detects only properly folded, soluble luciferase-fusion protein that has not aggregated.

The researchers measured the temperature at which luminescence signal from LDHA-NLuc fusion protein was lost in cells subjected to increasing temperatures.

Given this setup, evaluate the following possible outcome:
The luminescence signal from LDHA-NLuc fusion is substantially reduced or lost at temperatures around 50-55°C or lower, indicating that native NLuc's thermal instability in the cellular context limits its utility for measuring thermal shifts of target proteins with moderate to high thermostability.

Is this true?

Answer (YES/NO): NO